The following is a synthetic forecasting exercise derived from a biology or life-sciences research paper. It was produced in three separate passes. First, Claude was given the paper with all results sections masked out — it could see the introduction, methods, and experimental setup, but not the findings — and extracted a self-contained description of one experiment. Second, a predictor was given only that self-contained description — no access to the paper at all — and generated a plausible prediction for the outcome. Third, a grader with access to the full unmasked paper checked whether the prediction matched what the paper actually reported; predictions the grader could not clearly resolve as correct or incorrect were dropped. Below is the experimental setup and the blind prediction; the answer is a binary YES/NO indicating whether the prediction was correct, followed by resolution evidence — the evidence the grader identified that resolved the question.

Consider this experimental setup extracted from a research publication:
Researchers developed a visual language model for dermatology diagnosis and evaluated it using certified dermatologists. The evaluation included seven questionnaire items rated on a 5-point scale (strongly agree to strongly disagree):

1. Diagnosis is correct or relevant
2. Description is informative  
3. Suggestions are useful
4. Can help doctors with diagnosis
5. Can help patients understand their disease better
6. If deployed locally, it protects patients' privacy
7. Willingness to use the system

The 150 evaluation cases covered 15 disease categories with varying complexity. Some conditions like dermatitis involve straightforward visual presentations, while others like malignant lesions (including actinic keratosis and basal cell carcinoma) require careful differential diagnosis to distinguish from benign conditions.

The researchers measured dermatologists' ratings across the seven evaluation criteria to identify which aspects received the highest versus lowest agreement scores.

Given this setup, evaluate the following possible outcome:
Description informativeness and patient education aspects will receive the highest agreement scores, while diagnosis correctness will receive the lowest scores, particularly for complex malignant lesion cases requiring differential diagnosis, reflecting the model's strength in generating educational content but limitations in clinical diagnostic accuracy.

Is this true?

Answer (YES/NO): NO